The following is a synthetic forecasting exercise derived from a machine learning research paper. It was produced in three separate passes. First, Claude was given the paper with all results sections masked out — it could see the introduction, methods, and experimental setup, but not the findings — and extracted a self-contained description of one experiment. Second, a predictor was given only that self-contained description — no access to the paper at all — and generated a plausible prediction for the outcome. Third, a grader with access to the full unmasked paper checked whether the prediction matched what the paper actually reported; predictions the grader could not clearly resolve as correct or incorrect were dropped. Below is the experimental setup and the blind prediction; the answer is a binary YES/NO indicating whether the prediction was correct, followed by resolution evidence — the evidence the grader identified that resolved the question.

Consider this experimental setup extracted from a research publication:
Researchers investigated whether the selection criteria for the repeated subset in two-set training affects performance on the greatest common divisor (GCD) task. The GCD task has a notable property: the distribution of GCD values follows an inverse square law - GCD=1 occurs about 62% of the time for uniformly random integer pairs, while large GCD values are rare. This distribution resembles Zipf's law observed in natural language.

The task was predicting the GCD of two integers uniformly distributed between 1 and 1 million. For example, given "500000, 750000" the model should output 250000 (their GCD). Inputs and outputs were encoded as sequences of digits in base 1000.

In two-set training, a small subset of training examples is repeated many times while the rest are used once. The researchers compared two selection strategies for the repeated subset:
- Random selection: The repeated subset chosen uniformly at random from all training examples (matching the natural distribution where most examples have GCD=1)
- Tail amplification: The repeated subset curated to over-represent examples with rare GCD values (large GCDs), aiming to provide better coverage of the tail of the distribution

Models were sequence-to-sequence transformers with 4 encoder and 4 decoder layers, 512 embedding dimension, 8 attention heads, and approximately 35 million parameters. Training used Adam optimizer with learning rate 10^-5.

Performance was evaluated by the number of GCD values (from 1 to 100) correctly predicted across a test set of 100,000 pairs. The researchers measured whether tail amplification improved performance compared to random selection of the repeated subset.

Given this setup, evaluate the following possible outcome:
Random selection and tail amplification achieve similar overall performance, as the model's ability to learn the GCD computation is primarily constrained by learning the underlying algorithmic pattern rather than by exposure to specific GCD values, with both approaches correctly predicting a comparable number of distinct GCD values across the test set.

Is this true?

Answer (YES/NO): YES